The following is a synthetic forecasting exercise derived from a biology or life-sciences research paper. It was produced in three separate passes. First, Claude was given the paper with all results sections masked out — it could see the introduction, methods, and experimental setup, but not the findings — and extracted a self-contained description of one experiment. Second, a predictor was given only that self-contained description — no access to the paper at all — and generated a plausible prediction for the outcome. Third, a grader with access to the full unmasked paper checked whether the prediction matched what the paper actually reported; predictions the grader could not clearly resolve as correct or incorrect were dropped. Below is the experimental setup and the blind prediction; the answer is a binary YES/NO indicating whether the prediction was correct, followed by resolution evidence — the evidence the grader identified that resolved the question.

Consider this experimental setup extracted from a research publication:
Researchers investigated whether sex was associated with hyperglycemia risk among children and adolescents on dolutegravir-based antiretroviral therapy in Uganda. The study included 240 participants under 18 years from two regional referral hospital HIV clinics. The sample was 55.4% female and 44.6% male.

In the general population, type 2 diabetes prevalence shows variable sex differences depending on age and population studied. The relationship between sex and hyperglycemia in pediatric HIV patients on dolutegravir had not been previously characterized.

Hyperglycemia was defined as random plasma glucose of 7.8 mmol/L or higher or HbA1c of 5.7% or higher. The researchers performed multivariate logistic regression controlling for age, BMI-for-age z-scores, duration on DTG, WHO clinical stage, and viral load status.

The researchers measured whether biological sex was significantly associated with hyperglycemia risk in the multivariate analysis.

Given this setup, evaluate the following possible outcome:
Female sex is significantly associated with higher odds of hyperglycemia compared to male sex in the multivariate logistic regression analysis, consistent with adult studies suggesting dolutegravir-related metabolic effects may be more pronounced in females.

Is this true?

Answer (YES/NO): NO